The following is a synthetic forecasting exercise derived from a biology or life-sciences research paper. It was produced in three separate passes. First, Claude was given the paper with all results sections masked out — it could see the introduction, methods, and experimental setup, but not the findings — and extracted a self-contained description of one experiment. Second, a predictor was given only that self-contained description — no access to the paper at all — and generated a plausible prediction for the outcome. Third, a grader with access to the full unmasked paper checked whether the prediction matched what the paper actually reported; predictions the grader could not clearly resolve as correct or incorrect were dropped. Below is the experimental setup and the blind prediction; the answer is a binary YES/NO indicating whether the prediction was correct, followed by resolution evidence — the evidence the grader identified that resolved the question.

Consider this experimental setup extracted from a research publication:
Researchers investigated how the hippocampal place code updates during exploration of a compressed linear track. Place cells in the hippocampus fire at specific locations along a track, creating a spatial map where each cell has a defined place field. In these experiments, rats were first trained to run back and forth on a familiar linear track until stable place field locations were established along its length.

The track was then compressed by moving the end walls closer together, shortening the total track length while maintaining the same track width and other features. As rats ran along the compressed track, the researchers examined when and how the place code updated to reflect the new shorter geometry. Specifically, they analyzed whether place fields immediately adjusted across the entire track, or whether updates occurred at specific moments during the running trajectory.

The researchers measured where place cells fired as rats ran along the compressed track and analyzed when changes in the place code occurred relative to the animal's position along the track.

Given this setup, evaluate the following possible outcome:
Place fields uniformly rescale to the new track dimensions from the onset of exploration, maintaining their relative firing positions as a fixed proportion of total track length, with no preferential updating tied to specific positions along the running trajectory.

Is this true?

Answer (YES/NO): NO